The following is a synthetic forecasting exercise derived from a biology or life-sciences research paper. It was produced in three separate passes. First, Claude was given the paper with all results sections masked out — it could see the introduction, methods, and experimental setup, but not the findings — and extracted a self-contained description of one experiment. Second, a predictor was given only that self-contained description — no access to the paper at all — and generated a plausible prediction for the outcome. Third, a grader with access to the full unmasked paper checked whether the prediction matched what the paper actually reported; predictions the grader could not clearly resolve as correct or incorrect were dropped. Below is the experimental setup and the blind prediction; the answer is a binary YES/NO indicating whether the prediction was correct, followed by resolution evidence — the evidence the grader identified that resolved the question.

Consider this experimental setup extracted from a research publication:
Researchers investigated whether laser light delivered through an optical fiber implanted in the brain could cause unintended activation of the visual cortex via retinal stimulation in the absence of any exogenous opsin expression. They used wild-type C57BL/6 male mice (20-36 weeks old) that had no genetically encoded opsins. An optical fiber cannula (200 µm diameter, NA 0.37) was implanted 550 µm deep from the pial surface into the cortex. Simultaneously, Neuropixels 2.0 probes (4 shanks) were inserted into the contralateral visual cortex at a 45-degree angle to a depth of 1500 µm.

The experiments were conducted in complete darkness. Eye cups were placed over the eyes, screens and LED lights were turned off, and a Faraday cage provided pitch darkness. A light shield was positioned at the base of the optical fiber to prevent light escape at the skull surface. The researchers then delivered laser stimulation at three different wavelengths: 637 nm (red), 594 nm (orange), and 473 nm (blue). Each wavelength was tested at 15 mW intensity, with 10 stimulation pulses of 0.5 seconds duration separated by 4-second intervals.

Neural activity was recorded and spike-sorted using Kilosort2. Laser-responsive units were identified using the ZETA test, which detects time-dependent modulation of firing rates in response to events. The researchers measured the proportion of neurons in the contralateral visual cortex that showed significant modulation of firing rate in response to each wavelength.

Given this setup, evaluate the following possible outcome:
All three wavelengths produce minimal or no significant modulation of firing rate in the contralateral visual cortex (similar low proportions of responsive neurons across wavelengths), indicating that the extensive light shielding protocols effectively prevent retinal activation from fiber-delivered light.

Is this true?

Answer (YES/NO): NO